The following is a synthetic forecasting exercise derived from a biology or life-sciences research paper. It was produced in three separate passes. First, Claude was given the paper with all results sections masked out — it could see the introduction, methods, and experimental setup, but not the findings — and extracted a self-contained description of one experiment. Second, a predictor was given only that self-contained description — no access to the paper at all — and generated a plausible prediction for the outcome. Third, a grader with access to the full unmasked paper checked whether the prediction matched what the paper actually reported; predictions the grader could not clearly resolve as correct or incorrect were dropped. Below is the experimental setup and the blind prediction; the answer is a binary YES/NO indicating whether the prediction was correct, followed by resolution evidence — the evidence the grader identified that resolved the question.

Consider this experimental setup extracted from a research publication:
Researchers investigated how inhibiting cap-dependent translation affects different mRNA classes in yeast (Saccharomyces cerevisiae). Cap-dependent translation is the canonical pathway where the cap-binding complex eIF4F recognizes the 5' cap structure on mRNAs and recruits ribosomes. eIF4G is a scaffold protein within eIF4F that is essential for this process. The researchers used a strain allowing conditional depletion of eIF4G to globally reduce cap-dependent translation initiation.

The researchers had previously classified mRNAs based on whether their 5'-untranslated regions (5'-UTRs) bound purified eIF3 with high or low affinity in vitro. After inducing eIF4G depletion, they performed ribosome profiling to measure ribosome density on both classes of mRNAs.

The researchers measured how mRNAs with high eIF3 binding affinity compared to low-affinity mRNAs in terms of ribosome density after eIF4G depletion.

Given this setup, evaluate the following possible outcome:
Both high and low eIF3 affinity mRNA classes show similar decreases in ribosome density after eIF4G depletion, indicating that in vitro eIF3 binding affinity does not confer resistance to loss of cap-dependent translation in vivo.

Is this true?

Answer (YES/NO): NO